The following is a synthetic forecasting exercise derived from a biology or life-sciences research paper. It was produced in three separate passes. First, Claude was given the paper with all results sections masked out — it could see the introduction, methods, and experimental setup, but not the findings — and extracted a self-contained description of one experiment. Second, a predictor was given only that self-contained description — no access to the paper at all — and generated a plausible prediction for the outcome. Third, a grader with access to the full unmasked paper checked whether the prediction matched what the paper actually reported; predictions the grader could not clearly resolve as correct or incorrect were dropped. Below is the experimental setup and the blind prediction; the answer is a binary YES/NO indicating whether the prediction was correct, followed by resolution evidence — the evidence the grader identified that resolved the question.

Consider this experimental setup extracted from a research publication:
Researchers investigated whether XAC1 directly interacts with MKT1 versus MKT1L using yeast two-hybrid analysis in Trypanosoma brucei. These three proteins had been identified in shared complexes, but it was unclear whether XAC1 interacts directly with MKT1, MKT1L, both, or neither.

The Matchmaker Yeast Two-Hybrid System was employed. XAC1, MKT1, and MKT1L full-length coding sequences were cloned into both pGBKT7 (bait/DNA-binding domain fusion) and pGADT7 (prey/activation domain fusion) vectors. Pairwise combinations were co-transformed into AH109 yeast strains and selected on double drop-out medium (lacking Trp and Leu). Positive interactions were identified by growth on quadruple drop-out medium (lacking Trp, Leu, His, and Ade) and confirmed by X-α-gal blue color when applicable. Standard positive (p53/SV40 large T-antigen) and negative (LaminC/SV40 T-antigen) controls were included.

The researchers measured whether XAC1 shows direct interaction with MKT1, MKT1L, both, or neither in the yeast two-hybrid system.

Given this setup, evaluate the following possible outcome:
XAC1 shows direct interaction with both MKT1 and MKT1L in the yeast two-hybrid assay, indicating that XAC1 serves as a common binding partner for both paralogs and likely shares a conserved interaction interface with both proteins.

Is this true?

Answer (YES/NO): NO